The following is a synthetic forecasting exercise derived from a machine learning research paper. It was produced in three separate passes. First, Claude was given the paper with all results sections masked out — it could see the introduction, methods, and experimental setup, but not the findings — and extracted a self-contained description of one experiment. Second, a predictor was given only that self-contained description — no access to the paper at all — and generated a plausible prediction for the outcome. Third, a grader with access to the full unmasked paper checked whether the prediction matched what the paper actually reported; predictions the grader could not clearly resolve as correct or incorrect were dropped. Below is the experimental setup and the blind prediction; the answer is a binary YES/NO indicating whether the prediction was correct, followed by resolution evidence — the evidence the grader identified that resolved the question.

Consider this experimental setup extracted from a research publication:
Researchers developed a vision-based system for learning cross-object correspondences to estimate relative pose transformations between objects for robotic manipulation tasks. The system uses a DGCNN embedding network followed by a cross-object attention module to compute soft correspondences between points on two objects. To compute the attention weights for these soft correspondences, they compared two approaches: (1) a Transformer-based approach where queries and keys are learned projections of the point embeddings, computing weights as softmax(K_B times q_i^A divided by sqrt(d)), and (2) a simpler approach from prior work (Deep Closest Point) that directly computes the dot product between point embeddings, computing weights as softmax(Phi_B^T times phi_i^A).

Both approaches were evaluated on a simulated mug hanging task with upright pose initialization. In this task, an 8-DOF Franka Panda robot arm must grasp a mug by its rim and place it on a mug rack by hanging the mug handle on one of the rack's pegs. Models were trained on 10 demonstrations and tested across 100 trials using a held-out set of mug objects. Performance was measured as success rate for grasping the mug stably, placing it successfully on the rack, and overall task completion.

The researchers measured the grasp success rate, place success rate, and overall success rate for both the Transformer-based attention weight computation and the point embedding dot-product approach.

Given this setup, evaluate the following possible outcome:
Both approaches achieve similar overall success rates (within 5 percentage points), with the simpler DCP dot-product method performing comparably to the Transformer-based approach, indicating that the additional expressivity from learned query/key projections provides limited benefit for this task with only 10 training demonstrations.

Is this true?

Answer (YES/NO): NO